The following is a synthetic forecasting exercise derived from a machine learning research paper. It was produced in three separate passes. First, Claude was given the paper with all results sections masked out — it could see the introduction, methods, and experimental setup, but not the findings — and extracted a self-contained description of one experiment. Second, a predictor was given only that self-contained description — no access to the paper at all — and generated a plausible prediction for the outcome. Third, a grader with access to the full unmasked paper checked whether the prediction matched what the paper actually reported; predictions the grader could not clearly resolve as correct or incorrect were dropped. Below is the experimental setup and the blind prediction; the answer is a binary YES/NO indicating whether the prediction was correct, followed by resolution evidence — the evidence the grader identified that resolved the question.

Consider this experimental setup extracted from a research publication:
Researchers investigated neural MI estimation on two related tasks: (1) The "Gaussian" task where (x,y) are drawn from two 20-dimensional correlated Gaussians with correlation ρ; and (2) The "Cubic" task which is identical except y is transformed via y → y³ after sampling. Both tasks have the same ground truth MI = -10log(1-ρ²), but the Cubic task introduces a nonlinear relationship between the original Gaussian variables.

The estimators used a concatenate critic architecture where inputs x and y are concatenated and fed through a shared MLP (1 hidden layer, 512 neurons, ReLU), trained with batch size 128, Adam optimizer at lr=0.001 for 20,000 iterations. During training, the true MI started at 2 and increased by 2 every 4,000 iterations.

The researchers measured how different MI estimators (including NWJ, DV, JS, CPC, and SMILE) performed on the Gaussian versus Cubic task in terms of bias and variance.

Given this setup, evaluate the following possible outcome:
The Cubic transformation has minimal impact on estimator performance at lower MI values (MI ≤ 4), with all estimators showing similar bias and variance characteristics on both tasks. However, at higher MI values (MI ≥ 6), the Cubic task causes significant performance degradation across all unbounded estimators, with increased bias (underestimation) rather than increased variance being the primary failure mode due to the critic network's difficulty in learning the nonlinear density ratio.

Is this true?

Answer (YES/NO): NO